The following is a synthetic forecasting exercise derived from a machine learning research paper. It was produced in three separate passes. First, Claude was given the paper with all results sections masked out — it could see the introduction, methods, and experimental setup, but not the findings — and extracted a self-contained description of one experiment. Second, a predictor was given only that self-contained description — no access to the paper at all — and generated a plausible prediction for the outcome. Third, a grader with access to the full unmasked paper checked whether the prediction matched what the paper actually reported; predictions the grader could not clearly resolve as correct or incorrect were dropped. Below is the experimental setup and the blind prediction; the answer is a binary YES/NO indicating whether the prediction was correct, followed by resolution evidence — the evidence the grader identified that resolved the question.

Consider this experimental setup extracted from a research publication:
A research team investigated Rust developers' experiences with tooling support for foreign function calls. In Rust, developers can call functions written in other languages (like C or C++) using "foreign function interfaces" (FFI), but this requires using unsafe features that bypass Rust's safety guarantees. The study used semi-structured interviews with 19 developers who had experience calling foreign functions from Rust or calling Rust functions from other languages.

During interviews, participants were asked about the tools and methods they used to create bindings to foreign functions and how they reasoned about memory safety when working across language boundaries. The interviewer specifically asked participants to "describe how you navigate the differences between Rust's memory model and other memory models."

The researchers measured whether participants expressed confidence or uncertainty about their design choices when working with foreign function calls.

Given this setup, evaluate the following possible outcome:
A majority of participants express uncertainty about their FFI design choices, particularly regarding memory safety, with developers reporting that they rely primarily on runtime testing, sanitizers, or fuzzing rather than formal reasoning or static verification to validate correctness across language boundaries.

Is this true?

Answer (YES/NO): NO